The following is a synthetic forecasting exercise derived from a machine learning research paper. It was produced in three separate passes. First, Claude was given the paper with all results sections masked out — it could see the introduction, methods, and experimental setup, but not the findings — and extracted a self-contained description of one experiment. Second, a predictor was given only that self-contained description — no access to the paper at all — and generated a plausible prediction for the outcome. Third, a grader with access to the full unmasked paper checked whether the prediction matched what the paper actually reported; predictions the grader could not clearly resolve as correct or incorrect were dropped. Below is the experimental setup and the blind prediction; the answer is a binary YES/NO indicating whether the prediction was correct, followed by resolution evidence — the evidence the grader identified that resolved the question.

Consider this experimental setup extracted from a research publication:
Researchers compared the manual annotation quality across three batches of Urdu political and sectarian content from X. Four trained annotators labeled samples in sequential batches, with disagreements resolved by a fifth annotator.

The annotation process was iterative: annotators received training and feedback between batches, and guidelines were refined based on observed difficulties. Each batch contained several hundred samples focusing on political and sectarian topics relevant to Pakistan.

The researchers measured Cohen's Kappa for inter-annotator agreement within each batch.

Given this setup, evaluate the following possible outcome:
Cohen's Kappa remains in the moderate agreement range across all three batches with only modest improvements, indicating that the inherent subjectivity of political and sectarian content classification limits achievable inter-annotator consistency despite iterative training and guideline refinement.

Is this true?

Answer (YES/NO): NO